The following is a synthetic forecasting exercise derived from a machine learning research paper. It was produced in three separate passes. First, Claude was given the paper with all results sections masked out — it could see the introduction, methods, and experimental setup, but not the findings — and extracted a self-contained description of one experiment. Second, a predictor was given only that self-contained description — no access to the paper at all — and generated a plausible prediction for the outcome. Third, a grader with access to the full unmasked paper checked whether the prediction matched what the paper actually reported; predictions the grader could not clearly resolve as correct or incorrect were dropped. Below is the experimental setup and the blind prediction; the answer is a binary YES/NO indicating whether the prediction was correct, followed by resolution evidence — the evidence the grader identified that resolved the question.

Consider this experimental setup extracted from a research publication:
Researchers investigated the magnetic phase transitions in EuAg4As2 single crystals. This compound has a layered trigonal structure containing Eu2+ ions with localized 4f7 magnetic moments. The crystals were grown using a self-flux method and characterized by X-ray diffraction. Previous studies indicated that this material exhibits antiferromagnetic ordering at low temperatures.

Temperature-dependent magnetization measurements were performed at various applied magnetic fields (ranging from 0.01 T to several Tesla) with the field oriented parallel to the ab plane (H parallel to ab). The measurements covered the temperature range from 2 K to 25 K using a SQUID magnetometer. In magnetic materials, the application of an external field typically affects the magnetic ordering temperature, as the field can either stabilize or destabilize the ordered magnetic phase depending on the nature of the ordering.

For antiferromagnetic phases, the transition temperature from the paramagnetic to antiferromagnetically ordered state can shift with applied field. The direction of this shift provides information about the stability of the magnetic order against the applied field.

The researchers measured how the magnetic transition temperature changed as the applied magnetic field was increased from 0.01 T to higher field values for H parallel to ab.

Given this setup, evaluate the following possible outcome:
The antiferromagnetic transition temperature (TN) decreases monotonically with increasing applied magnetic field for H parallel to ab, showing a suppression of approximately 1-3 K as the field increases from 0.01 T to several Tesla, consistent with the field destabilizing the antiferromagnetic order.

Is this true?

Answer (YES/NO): NO